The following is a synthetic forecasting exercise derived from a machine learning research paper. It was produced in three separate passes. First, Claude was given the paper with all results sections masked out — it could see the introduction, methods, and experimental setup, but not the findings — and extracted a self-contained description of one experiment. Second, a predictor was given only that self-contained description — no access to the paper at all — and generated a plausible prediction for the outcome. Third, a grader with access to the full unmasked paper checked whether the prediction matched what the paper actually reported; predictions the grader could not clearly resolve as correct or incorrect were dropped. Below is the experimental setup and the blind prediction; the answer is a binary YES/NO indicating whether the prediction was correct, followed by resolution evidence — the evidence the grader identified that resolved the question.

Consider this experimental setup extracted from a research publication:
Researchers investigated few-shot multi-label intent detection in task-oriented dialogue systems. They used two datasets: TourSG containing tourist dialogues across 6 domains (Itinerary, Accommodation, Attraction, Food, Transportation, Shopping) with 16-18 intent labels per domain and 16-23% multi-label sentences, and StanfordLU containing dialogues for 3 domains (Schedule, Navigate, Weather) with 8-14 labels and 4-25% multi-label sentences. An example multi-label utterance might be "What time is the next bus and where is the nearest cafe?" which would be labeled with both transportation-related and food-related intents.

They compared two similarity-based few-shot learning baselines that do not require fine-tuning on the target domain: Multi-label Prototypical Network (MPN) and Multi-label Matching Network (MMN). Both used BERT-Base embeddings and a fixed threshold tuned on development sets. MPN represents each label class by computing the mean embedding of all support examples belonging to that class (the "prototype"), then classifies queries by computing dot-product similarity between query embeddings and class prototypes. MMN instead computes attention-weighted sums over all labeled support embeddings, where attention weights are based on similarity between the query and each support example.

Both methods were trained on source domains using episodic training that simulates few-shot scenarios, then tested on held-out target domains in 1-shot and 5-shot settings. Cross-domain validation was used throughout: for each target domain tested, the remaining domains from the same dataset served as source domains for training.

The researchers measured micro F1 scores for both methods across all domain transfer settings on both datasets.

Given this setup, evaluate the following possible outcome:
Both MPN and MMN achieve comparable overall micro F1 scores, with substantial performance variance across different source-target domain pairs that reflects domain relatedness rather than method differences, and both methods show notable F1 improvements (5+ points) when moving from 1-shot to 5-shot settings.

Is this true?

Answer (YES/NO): NO